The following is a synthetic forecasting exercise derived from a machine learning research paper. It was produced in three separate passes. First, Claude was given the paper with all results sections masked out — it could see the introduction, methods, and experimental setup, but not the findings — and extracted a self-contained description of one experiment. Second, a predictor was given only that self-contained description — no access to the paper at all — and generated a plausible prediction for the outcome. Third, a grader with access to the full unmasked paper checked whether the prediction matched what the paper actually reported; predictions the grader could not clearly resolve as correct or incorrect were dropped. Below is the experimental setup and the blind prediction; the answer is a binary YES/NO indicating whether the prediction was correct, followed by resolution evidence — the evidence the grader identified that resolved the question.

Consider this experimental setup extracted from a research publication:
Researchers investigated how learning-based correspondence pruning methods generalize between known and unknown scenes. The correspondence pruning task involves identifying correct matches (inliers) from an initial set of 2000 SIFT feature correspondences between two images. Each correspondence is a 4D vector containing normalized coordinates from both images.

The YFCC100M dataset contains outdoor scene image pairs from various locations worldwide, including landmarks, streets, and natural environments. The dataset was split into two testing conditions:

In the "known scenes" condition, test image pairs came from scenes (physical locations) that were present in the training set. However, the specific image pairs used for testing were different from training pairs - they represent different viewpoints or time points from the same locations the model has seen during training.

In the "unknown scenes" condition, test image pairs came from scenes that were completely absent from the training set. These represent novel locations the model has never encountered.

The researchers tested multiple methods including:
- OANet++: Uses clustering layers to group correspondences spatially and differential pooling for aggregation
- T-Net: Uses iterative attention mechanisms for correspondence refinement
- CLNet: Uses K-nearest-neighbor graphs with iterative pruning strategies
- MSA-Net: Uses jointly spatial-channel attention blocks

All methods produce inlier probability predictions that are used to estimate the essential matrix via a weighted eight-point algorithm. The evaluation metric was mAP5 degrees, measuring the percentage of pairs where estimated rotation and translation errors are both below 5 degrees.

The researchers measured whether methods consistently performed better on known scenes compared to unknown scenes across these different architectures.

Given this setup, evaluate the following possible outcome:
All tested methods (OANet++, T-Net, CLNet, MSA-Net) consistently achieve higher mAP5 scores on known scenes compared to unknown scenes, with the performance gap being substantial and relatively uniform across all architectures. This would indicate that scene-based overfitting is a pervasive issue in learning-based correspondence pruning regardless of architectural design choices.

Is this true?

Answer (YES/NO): NO